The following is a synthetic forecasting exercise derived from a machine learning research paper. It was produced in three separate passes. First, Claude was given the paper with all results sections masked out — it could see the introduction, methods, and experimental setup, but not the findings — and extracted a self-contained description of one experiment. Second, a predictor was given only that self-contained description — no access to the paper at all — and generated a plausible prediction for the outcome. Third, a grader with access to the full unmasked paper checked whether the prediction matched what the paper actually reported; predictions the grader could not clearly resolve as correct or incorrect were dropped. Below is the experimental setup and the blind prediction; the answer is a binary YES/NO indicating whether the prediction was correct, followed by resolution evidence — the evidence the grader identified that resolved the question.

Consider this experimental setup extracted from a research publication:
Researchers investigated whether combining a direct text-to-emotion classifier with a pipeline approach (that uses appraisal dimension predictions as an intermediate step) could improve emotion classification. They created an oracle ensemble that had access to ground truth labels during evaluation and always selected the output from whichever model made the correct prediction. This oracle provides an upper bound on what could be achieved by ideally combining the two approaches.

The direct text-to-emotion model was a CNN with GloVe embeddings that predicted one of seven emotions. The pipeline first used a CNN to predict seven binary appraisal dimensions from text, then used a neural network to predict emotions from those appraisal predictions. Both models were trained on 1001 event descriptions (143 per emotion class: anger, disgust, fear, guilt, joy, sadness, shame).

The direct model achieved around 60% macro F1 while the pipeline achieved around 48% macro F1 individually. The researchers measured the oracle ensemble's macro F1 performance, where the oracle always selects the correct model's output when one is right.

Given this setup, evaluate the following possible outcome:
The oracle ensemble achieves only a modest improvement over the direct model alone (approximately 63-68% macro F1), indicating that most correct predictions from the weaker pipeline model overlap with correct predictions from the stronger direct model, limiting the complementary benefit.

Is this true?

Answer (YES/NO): NO